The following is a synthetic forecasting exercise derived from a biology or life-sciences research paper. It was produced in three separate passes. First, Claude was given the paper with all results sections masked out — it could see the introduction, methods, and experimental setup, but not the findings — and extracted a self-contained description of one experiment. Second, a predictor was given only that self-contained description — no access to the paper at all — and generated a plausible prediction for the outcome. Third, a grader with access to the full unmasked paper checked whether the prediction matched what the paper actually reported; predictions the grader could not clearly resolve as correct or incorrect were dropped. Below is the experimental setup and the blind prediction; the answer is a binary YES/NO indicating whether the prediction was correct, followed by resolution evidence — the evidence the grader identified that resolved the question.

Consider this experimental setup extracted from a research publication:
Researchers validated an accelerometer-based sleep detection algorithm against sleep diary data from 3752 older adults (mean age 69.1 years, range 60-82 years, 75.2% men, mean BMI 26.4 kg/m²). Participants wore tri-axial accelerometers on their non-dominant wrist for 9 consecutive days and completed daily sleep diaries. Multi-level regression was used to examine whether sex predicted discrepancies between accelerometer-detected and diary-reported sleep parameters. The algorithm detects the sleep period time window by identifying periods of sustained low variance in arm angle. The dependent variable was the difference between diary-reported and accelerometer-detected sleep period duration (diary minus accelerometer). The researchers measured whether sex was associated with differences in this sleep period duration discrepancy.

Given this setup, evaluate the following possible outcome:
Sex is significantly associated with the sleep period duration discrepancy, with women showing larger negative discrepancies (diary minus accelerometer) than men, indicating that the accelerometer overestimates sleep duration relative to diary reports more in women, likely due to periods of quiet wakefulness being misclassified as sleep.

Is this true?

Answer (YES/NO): NO